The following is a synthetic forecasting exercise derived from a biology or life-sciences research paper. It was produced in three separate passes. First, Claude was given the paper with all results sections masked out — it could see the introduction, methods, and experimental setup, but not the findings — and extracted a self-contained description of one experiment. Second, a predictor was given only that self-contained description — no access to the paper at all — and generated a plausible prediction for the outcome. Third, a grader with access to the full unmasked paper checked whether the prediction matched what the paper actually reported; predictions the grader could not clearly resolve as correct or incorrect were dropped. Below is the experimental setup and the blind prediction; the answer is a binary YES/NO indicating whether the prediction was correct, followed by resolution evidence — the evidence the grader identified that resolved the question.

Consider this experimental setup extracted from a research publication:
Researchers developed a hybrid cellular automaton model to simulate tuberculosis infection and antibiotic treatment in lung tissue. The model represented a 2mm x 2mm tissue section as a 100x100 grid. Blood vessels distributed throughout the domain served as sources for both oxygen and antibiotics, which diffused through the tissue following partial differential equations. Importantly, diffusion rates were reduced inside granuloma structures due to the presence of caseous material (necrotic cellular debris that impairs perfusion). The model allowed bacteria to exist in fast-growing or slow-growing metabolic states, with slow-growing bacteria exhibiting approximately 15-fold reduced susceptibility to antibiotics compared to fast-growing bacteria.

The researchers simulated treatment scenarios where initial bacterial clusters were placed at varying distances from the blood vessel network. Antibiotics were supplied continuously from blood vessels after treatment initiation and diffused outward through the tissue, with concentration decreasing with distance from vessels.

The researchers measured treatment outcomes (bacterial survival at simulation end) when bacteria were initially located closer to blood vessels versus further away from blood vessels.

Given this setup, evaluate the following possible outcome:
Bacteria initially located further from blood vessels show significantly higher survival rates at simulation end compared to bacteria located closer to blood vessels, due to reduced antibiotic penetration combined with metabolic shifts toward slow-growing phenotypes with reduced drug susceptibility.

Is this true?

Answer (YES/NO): YES